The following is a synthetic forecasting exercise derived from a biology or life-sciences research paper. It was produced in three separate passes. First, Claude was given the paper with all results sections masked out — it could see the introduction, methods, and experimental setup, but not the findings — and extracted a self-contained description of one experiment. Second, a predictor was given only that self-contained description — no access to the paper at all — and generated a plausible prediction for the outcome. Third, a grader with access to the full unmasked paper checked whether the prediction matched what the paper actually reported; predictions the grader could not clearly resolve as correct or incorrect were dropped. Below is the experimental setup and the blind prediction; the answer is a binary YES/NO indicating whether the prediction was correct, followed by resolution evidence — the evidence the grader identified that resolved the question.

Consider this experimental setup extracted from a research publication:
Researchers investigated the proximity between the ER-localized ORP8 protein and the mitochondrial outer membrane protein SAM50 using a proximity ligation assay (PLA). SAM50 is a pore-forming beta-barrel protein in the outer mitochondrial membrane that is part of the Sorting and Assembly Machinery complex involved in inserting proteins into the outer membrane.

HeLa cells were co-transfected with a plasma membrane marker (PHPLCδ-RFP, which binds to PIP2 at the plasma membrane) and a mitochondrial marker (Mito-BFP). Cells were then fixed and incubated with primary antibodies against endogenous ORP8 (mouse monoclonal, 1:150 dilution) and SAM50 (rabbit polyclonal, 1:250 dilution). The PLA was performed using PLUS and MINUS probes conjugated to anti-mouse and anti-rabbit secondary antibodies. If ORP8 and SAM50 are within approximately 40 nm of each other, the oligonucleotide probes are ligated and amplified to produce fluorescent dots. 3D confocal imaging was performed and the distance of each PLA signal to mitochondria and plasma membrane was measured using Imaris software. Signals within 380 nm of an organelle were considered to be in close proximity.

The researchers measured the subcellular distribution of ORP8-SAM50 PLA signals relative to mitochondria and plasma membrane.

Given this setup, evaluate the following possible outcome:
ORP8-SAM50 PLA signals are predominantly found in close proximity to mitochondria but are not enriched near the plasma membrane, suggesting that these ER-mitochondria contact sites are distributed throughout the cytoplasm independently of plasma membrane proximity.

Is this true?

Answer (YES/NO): YES